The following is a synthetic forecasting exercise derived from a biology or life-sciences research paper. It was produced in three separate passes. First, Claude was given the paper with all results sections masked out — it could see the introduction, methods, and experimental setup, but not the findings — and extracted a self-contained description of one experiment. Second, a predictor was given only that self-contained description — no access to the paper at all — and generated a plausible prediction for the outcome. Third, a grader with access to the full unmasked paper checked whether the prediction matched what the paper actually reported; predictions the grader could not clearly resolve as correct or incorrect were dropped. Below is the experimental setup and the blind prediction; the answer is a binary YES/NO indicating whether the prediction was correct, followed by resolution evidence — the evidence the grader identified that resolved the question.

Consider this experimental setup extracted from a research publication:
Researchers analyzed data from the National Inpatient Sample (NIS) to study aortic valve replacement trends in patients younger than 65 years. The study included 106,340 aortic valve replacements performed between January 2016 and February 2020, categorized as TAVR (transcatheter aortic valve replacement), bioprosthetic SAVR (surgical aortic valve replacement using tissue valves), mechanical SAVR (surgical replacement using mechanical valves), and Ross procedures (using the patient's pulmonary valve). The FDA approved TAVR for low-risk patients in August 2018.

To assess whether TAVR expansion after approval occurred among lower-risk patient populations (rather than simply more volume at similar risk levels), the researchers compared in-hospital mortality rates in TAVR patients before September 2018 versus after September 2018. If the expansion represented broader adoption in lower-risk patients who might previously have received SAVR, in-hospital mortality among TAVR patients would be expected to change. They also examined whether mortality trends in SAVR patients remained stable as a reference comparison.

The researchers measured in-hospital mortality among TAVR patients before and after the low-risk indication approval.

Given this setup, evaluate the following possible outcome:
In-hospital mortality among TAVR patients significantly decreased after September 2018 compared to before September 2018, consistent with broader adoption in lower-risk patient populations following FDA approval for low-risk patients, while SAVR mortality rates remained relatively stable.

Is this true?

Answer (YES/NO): YES